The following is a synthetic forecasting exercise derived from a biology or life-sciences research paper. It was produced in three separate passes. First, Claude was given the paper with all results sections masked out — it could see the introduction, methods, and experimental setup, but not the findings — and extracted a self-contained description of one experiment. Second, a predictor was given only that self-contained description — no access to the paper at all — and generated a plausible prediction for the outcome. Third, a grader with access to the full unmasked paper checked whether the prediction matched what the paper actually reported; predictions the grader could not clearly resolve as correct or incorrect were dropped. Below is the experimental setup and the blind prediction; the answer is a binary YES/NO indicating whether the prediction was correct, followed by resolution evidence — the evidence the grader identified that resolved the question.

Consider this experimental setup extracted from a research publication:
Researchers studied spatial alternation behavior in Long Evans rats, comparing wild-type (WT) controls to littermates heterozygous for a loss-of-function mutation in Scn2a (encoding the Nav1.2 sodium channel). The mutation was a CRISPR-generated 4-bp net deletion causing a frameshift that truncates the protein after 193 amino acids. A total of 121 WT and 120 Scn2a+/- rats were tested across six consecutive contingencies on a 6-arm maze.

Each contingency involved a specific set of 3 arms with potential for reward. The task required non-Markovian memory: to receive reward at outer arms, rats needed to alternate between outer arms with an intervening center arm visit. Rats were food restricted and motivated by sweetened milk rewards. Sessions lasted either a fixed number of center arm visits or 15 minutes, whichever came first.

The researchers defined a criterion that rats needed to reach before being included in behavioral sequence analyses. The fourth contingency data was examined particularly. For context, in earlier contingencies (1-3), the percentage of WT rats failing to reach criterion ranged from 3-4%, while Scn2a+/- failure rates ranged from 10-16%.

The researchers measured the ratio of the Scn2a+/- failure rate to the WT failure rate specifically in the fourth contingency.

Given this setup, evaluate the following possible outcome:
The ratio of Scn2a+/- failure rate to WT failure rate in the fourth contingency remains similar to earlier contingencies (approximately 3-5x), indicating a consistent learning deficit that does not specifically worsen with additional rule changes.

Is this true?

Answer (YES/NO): NO